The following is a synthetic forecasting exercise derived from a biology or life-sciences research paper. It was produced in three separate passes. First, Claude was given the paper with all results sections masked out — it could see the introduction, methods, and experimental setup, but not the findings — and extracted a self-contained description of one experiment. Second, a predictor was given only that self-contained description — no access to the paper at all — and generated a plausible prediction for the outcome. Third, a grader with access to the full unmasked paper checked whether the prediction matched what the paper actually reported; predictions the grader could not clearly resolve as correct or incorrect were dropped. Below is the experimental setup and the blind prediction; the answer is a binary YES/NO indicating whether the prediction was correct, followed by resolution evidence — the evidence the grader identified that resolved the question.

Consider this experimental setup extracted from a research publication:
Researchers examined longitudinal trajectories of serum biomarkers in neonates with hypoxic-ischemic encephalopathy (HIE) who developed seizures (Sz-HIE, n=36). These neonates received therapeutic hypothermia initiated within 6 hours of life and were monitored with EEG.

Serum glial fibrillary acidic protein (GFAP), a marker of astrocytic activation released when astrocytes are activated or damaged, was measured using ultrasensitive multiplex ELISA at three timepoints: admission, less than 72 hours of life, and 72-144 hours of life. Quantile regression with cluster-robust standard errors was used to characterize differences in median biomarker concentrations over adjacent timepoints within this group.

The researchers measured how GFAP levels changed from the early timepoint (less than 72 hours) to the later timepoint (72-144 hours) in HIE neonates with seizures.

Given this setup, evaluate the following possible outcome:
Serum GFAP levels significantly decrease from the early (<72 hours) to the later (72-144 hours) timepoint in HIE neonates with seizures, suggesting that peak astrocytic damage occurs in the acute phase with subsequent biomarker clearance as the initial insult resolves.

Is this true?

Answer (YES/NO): NO